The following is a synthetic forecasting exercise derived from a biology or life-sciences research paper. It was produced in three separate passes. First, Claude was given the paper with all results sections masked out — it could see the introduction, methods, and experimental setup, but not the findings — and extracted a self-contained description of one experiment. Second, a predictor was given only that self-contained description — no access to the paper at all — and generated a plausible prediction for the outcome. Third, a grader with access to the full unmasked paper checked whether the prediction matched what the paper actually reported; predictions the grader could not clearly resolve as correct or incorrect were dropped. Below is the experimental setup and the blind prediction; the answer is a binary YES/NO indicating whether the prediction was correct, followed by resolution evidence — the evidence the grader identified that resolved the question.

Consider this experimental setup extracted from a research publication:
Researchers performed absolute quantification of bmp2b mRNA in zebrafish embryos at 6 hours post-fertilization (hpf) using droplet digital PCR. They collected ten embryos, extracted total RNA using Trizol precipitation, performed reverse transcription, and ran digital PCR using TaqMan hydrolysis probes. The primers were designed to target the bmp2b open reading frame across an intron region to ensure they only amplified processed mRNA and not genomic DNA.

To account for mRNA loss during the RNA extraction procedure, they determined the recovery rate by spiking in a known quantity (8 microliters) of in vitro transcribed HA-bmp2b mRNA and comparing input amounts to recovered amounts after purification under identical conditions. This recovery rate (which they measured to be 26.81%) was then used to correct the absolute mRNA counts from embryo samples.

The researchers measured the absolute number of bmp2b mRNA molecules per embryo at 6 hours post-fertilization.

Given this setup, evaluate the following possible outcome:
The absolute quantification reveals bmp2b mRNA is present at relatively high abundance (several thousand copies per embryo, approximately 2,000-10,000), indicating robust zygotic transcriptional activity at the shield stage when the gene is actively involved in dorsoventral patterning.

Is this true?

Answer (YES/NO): NO